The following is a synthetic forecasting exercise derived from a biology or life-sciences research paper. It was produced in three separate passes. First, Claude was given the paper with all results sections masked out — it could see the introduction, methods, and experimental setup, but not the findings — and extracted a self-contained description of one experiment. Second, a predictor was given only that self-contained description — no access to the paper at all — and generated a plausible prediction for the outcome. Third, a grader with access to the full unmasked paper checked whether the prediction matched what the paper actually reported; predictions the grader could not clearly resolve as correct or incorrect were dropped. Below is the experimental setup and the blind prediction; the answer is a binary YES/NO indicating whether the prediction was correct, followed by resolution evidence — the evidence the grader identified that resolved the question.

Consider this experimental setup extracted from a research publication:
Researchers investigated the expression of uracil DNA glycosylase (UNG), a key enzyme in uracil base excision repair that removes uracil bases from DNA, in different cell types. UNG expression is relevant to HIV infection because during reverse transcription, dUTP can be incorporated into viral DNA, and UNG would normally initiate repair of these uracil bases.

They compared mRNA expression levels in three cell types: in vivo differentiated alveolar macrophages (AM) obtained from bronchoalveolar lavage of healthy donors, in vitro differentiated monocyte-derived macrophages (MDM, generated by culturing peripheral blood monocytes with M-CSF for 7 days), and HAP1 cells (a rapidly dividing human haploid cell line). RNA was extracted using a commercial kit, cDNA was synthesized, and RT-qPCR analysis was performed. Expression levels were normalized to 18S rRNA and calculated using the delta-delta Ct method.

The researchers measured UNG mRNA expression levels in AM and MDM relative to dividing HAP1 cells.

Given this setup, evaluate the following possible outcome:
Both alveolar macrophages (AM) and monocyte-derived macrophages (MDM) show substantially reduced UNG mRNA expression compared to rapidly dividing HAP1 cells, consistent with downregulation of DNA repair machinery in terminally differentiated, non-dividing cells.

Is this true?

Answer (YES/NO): YES